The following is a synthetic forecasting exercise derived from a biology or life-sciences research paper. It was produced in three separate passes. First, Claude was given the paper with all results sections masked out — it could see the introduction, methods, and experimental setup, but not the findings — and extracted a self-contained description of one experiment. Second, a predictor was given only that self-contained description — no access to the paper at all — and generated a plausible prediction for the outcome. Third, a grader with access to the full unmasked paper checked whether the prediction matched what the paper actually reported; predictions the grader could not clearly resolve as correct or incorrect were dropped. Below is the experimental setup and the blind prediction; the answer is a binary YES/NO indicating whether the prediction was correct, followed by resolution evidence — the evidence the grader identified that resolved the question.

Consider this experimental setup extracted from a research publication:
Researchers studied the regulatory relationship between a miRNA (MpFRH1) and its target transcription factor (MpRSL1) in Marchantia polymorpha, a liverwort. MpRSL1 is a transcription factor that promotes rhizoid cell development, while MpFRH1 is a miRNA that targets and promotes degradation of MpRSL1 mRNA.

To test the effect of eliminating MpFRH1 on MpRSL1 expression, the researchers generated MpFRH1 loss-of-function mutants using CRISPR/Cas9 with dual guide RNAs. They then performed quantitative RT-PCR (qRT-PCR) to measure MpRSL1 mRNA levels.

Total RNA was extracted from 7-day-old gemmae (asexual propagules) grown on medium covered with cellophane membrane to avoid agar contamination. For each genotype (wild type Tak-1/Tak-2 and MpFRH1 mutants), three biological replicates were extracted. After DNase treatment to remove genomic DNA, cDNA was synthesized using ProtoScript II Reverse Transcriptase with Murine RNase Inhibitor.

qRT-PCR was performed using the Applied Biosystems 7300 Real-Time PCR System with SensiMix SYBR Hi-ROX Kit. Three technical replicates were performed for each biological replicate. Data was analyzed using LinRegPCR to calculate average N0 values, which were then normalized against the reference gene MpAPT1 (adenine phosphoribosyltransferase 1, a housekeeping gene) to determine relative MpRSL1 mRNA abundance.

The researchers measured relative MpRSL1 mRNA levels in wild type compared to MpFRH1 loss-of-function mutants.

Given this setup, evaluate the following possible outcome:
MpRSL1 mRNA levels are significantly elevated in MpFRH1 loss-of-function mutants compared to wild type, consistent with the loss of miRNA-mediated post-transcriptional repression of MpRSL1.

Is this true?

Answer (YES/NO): YES